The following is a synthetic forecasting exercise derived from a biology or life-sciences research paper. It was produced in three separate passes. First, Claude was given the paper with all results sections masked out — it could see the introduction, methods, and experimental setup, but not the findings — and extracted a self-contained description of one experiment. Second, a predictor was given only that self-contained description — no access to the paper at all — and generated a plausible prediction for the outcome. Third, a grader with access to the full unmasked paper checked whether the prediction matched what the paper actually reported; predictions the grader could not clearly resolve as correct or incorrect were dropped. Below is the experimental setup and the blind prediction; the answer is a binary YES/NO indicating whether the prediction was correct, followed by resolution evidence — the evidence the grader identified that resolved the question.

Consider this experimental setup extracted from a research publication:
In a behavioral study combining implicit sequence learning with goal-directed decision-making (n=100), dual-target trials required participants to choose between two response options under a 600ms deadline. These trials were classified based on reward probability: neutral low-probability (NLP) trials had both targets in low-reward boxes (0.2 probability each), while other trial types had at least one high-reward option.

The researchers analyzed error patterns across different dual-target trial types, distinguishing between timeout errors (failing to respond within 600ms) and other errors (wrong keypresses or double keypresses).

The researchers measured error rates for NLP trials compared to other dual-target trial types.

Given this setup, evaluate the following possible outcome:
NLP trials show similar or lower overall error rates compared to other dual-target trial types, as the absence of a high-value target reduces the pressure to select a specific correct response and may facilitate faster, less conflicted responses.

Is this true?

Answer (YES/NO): NO